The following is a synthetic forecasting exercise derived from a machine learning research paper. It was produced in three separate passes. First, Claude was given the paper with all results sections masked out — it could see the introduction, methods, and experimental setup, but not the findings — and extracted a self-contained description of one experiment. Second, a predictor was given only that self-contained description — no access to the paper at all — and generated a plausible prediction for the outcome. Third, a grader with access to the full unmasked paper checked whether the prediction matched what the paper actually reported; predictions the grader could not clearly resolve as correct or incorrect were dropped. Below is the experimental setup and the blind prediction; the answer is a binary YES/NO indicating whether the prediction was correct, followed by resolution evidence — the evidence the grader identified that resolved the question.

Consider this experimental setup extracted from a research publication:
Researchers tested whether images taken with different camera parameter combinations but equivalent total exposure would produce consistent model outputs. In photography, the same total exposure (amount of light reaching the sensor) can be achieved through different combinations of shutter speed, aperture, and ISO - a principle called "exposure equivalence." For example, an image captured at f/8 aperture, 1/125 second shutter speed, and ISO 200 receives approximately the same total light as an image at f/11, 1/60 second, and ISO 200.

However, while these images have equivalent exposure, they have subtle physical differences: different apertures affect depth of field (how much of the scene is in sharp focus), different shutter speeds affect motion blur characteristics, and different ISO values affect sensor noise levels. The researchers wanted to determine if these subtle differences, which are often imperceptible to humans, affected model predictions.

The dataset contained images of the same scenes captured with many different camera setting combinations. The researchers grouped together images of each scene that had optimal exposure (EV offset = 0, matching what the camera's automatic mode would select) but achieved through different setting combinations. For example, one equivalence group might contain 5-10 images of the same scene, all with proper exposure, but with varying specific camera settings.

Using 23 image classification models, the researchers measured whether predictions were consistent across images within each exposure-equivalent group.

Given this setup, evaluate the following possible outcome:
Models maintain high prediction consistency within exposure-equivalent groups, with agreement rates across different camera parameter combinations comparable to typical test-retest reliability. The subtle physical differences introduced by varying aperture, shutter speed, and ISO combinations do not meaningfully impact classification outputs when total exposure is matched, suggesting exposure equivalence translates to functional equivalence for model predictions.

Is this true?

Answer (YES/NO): NO